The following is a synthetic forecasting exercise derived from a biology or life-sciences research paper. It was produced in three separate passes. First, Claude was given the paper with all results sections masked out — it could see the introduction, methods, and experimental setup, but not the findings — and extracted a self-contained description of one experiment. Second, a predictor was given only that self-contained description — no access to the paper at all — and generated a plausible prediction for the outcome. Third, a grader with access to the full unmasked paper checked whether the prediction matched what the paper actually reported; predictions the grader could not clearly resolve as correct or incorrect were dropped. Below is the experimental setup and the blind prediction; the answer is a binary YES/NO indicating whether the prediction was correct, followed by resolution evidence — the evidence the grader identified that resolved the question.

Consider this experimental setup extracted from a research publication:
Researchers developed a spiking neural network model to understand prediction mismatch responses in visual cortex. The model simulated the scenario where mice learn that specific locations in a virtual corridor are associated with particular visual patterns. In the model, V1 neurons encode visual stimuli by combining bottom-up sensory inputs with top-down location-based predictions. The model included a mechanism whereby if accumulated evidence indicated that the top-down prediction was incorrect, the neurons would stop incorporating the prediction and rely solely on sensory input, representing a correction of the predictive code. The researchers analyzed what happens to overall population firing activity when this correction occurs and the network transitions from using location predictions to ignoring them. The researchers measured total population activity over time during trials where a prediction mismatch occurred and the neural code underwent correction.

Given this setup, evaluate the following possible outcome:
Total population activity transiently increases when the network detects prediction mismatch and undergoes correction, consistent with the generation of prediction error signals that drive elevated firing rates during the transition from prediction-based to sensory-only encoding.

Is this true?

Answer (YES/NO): NO